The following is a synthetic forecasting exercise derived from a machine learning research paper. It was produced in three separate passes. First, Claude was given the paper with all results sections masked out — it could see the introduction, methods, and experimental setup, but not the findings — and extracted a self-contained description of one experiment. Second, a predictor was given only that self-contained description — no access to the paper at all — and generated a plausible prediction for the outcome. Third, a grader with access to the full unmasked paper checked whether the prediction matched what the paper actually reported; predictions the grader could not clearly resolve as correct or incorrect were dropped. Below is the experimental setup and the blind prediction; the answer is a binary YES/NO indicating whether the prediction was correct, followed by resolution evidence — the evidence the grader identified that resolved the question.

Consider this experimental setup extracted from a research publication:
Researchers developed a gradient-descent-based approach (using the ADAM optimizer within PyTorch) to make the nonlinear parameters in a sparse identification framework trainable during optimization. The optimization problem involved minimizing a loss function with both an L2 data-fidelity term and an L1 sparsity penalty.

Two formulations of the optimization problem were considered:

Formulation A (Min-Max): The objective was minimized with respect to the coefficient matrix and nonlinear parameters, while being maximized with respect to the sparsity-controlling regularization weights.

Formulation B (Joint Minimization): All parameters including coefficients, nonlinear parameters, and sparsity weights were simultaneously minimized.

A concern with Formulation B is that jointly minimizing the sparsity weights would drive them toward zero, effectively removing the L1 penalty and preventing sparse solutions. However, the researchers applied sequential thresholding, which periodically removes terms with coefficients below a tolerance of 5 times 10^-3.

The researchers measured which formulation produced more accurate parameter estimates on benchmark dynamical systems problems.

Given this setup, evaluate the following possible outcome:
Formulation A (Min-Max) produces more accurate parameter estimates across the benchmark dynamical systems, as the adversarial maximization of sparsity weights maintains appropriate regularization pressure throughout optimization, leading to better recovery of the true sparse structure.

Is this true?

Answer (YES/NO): NO